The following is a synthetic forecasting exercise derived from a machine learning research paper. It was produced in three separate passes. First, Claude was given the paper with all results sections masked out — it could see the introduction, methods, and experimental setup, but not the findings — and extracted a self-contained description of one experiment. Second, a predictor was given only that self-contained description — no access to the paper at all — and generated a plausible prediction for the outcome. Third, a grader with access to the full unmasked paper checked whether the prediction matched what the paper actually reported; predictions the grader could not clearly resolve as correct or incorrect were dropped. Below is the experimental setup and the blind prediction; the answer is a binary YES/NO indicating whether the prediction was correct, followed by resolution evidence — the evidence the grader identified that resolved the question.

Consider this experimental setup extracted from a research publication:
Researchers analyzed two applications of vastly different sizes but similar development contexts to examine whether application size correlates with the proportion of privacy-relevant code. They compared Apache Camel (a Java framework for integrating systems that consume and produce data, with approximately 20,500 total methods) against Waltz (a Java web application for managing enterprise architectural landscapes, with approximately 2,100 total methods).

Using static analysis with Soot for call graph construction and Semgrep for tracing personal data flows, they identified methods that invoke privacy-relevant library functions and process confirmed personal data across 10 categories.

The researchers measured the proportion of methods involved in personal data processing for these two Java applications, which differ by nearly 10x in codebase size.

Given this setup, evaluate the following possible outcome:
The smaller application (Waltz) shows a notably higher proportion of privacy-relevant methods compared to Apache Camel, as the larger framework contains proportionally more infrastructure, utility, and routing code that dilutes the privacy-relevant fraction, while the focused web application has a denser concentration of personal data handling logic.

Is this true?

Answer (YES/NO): NO